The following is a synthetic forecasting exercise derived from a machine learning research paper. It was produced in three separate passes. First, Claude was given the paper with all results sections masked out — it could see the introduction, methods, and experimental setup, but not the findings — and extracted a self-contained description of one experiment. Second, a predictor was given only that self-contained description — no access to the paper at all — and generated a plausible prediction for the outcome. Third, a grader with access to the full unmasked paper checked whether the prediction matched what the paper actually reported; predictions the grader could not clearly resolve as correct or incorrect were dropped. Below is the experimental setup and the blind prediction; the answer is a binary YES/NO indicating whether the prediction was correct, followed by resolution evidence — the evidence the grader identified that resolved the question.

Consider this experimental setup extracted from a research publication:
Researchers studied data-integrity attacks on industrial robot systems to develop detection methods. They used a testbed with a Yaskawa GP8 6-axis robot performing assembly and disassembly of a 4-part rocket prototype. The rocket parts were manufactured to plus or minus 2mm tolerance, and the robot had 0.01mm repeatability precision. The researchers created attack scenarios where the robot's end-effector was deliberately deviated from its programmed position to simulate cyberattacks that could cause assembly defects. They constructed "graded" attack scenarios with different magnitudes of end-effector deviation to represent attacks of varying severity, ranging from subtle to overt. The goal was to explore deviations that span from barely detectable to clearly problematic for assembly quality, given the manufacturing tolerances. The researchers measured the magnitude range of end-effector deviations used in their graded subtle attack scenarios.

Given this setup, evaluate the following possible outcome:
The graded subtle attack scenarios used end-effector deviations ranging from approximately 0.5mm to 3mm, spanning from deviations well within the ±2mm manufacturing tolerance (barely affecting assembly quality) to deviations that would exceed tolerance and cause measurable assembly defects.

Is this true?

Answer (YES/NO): NO